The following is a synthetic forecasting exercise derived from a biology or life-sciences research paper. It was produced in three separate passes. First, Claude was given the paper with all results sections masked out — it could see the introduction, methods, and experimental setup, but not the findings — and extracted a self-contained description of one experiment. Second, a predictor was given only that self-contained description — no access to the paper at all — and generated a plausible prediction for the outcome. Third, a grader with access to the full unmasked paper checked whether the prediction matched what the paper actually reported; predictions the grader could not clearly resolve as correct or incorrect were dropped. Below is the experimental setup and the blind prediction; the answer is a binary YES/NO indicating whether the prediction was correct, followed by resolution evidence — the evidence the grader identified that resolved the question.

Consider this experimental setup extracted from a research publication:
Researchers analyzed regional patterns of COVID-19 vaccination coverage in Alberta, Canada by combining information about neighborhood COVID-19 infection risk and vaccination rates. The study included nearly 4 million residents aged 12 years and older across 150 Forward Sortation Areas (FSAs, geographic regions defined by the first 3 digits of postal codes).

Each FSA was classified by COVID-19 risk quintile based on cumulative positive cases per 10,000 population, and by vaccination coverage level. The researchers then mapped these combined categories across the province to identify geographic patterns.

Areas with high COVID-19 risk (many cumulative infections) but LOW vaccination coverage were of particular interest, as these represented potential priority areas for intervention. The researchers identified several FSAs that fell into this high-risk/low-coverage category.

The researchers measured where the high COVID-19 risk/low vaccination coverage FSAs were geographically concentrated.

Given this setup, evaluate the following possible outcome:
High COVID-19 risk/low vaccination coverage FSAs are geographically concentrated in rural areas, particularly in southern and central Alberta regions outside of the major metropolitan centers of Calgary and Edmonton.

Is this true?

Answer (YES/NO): NO